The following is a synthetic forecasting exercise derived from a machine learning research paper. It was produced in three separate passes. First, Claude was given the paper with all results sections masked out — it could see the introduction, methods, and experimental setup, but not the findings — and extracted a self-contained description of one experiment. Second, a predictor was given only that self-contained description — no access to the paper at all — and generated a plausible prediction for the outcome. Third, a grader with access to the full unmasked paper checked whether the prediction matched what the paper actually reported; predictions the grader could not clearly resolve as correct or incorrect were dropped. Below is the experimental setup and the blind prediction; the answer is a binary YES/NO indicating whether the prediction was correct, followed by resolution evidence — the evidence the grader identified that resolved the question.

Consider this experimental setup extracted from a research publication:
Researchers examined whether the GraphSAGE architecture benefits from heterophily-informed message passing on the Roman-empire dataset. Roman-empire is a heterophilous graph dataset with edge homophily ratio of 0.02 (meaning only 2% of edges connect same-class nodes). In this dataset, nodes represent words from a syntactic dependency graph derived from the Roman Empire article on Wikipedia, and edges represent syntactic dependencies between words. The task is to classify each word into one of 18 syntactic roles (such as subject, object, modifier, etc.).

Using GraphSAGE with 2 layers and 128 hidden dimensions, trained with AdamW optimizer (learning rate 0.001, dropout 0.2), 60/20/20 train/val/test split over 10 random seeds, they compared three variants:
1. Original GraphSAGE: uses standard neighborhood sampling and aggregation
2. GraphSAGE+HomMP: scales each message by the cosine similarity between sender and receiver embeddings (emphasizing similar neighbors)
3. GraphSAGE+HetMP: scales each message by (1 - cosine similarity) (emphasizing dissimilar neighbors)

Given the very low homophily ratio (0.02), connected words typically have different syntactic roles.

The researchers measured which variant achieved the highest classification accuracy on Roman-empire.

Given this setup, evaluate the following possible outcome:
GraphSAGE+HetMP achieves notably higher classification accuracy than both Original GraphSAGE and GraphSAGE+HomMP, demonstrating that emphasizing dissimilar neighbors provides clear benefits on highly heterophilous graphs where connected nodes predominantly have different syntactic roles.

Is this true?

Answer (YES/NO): NO